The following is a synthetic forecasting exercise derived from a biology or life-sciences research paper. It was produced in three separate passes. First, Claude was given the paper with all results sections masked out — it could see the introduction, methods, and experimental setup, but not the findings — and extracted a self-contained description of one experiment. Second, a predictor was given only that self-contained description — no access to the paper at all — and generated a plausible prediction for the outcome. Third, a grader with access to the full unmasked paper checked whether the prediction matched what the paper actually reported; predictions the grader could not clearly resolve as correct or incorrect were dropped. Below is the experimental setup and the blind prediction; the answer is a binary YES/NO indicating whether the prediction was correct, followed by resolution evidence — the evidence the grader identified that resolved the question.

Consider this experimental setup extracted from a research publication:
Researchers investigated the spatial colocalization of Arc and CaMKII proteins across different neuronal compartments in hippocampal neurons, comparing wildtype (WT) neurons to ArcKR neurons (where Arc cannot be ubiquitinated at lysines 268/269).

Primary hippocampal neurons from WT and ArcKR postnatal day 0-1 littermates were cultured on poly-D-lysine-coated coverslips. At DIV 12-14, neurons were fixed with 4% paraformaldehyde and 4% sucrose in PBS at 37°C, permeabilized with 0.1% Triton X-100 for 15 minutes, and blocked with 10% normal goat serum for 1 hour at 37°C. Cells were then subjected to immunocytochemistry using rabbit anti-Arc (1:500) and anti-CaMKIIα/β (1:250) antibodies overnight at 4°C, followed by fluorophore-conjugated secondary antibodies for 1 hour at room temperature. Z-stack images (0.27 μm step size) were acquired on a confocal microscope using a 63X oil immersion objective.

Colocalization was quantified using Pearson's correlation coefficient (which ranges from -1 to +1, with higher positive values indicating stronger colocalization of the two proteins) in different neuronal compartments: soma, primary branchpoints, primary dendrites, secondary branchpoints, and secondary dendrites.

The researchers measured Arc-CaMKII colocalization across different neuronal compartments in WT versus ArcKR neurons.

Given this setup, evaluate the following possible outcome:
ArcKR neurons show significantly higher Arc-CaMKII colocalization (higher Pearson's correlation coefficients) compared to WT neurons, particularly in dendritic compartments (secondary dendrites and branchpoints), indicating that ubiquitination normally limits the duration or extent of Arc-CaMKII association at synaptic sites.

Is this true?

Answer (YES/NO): NO